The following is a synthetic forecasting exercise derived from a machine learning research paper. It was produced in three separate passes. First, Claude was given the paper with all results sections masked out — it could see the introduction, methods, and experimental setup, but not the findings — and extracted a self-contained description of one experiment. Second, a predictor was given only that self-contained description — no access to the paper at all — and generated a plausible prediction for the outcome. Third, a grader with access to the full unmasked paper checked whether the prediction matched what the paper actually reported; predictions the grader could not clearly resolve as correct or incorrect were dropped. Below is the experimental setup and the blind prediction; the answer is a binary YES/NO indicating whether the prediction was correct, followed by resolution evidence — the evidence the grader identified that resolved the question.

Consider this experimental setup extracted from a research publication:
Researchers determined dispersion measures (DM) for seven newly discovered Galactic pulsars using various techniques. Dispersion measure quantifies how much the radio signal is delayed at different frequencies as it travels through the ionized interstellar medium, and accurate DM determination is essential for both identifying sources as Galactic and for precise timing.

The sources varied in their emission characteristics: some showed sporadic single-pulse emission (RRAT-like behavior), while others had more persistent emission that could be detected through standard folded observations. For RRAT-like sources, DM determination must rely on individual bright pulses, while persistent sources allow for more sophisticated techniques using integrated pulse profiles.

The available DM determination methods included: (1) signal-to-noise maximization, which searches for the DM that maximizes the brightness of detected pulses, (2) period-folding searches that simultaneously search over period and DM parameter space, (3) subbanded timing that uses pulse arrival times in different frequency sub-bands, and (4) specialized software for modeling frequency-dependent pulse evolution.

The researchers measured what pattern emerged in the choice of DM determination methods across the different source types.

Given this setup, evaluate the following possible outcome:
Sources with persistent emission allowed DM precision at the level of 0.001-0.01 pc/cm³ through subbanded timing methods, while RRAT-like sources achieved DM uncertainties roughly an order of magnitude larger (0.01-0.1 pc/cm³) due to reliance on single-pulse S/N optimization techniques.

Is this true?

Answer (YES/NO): NO